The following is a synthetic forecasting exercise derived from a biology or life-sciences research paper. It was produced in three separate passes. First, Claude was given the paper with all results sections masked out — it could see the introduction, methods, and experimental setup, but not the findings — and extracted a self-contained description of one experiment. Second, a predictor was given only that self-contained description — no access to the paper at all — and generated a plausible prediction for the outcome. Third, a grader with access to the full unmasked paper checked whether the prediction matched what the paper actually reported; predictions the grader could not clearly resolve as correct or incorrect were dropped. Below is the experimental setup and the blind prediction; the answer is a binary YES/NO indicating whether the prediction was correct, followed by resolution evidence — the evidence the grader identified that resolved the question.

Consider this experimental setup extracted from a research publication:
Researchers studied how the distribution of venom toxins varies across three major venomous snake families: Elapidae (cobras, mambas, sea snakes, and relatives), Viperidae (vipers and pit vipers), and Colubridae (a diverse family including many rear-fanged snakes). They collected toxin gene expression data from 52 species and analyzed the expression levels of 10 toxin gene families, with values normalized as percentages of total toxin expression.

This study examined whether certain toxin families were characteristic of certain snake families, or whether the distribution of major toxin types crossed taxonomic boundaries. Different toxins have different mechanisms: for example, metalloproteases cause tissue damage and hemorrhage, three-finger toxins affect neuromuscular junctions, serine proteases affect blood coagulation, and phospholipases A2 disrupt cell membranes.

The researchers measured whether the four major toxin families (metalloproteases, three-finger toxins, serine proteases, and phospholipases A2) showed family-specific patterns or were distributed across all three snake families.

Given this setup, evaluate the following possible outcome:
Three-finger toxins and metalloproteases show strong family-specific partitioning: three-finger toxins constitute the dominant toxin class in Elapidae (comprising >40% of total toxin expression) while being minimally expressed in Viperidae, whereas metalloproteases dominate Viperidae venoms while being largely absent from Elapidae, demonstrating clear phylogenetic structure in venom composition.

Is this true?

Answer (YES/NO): NO